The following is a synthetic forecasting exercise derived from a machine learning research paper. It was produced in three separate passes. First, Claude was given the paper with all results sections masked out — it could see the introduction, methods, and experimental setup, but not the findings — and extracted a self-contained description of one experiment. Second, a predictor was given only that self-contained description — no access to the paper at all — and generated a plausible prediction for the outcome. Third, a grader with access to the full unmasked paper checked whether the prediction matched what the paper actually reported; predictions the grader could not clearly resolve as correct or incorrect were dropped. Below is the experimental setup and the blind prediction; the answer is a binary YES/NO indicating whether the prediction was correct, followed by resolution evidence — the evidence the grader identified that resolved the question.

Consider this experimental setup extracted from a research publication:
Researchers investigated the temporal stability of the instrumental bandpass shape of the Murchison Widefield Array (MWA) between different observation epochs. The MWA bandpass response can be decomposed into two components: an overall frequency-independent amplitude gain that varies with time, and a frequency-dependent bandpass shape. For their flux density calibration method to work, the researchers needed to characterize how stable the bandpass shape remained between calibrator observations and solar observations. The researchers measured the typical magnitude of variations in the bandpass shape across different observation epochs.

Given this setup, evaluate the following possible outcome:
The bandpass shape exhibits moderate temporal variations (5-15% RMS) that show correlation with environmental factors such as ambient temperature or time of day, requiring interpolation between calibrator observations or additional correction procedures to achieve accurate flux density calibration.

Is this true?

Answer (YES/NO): NO